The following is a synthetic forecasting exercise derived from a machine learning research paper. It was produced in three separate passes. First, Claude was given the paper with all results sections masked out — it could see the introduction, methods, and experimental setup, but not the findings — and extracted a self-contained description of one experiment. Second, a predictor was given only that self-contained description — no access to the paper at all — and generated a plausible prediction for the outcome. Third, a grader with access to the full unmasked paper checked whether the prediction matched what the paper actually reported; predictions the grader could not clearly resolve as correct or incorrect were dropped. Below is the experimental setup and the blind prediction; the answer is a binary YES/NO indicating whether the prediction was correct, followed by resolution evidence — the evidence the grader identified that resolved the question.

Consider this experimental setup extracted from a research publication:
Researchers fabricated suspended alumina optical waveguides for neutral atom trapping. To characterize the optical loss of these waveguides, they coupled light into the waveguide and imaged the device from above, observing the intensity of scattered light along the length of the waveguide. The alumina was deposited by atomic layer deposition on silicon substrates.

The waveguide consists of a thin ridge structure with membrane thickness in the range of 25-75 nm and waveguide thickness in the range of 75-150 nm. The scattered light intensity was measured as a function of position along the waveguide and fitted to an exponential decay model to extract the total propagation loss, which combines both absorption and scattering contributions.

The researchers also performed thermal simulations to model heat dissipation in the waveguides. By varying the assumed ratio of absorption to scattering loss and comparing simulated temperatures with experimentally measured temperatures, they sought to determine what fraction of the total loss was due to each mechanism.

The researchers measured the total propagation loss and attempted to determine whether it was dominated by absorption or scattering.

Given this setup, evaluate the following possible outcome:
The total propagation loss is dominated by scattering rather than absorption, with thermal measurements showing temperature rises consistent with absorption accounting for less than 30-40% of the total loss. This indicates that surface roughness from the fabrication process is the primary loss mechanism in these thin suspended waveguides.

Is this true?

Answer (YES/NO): NO